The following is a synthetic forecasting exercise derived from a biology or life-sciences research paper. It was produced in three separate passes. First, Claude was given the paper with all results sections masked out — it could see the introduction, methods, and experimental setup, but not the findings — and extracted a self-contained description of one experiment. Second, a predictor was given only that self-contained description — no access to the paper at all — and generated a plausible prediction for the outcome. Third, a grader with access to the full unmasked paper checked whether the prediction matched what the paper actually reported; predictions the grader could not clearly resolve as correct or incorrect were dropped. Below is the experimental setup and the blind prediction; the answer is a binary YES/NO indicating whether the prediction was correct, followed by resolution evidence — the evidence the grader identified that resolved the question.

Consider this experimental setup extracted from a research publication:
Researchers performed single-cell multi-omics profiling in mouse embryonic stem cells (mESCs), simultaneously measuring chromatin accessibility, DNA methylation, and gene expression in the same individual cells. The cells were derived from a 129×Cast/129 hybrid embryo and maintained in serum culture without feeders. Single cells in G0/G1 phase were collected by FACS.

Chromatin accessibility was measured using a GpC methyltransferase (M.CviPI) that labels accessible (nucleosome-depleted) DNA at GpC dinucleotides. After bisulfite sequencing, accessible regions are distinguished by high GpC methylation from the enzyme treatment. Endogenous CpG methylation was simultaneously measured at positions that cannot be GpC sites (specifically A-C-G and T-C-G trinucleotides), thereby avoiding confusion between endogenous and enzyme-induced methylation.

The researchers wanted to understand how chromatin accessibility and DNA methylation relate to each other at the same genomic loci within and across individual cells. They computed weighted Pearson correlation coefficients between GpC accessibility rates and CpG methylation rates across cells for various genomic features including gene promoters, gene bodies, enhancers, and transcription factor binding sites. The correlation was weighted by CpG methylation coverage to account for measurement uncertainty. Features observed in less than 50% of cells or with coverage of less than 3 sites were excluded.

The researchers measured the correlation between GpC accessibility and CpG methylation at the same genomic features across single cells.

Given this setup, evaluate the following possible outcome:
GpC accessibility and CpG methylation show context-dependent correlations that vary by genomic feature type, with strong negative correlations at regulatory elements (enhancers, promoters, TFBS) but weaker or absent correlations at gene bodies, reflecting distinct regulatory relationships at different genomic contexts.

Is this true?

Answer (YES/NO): NO